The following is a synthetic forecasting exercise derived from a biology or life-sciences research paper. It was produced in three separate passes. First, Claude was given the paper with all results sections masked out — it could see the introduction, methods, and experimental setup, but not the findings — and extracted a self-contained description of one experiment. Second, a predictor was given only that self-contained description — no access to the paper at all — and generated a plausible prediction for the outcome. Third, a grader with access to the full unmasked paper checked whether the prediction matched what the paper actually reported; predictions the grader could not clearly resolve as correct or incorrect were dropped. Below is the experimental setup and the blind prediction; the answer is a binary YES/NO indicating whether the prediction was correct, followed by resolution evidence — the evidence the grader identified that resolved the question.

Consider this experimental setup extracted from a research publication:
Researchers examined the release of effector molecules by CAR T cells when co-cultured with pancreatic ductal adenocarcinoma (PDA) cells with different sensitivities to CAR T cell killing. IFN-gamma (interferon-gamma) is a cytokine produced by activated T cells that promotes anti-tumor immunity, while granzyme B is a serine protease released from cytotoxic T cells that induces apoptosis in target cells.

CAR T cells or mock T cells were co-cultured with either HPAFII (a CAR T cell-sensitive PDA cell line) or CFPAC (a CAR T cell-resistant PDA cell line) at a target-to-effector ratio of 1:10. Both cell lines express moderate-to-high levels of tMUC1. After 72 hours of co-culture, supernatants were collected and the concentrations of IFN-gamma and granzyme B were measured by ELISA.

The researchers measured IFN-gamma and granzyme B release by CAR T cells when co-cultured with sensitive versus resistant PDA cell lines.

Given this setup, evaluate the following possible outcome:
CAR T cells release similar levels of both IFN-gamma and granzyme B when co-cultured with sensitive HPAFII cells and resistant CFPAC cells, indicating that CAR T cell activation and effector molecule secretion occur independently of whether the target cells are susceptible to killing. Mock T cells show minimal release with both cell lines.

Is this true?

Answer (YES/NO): YES